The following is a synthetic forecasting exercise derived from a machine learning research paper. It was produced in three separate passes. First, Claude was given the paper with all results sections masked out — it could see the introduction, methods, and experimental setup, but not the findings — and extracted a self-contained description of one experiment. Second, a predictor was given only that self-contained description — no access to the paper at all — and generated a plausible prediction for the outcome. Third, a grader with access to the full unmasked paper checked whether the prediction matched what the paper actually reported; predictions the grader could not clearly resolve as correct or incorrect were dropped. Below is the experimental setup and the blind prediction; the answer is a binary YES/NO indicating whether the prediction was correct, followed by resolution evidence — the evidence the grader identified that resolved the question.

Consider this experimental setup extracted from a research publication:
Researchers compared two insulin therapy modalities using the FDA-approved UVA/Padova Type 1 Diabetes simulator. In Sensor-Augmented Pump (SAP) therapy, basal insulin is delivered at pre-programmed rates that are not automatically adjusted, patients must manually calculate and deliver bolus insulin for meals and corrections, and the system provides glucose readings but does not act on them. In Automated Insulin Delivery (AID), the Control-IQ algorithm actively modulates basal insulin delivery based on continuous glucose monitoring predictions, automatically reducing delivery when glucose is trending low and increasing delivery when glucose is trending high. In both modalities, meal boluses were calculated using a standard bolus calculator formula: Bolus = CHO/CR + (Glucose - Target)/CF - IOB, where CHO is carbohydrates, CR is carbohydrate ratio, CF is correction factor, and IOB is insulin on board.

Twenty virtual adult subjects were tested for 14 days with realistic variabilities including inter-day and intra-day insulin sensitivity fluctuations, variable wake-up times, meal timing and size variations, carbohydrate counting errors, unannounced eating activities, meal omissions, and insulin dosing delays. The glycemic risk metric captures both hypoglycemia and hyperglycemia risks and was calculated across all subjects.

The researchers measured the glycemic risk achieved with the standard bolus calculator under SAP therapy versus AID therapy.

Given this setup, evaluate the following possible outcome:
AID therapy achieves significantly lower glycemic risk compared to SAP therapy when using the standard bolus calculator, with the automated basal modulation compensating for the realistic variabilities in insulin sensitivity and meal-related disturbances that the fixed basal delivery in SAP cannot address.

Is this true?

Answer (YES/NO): YES